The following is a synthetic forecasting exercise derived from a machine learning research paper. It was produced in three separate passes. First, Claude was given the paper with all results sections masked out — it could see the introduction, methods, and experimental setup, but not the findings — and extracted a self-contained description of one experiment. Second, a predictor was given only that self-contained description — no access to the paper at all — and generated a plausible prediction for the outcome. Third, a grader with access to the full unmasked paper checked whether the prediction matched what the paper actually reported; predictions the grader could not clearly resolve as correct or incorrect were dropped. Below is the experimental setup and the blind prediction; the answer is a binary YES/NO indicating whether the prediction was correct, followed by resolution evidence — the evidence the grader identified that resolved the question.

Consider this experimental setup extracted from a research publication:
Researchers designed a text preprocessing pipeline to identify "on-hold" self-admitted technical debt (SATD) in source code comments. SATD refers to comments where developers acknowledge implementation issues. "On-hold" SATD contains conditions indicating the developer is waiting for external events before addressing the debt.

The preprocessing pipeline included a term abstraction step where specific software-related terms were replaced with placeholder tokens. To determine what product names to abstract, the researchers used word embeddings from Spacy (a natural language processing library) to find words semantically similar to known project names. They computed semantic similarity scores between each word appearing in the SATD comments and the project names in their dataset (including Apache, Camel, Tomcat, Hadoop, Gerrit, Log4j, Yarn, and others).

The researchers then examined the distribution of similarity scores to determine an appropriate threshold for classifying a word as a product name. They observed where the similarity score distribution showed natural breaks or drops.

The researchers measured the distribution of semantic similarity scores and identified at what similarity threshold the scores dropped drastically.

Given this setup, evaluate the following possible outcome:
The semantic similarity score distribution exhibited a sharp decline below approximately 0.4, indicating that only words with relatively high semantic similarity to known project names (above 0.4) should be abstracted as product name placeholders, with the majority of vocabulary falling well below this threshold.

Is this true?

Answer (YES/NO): NO